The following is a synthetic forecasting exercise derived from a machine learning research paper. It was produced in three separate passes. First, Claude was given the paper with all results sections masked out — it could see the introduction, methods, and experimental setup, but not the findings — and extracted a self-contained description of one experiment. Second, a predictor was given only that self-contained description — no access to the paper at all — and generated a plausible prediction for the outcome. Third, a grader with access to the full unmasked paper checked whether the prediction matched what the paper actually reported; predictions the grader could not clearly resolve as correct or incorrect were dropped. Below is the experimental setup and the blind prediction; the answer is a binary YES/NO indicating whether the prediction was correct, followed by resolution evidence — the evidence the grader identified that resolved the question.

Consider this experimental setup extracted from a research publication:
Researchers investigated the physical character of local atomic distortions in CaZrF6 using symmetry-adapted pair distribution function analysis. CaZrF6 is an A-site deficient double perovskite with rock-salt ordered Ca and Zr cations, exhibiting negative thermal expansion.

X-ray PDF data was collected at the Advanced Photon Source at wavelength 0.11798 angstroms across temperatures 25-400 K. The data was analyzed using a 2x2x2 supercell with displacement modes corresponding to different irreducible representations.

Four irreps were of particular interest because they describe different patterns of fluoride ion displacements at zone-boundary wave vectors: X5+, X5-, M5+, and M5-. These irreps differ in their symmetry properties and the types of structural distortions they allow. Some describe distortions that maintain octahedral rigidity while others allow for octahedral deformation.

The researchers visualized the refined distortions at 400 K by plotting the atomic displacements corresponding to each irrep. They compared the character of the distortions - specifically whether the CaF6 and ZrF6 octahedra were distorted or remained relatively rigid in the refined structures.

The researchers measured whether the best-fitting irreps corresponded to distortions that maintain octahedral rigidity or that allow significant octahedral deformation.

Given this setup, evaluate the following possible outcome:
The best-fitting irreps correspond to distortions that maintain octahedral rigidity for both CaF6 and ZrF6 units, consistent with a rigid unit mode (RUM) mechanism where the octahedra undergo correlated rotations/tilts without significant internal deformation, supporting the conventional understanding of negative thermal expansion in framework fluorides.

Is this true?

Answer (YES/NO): NO